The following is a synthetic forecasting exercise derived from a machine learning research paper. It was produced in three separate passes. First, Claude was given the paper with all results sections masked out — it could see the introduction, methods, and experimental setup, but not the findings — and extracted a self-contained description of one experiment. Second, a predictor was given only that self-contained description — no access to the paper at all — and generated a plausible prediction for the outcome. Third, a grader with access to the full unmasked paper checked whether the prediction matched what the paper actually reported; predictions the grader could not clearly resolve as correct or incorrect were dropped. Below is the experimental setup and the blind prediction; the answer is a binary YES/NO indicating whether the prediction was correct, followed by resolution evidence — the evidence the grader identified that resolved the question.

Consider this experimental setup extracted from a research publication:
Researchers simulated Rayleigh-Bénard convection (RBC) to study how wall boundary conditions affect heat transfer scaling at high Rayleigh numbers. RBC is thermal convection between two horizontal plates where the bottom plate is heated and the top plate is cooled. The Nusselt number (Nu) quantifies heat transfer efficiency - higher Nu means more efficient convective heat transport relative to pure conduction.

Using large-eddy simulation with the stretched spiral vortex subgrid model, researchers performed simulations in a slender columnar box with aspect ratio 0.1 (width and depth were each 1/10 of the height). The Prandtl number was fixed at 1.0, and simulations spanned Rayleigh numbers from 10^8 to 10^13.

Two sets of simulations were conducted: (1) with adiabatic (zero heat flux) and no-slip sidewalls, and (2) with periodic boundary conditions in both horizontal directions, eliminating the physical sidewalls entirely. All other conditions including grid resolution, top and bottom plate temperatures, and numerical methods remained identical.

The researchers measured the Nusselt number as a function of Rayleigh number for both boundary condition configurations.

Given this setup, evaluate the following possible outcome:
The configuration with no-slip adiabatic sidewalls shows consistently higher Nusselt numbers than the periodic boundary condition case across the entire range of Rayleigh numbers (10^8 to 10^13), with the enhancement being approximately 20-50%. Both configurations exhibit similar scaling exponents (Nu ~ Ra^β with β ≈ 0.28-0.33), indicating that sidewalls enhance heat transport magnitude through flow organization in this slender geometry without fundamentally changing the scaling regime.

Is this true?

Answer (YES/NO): NO